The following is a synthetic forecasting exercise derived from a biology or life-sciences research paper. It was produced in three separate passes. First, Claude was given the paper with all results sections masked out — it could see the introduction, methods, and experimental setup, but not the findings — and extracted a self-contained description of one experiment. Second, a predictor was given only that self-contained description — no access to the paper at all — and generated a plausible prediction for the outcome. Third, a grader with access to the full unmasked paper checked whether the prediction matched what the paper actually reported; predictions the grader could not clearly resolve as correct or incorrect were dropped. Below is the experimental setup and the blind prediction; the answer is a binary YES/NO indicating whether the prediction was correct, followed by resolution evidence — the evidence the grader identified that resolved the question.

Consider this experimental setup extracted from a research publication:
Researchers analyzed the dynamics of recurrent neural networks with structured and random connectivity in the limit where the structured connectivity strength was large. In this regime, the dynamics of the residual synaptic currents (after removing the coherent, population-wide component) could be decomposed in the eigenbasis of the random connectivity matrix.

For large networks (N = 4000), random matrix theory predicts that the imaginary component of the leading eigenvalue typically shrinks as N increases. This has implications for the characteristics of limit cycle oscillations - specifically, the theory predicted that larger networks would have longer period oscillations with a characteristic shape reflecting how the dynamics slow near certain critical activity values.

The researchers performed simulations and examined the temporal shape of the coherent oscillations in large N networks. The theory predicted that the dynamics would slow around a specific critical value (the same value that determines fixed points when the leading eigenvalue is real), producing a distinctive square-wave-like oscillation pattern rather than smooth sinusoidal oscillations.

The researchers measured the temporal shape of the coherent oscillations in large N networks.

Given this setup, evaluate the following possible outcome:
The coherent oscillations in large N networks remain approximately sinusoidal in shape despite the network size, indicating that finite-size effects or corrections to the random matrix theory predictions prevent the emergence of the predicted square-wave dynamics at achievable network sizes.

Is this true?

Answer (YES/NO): NO